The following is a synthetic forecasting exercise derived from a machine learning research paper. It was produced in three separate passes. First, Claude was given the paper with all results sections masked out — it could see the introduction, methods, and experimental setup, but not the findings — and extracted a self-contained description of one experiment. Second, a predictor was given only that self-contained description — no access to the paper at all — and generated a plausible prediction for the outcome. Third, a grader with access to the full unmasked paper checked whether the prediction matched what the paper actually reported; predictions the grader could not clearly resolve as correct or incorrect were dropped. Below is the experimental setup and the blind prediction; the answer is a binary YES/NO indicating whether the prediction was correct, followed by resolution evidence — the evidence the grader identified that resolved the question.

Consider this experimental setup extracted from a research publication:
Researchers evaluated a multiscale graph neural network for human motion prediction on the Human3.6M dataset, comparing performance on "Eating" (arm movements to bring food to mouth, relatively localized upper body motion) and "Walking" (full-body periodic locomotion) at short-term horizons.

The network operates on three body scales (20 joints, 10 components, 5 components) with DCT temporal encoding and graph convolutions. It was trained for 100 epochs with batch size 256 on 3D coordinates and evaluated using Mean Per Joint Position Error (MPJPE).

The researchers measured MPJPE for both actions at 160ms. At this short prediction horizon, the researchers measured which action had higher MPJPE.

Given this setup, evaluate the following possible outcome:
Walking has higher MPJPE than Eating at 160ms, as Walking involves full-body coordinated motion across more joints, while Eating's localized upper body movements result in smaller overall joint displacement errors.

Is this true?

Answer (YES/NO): NO